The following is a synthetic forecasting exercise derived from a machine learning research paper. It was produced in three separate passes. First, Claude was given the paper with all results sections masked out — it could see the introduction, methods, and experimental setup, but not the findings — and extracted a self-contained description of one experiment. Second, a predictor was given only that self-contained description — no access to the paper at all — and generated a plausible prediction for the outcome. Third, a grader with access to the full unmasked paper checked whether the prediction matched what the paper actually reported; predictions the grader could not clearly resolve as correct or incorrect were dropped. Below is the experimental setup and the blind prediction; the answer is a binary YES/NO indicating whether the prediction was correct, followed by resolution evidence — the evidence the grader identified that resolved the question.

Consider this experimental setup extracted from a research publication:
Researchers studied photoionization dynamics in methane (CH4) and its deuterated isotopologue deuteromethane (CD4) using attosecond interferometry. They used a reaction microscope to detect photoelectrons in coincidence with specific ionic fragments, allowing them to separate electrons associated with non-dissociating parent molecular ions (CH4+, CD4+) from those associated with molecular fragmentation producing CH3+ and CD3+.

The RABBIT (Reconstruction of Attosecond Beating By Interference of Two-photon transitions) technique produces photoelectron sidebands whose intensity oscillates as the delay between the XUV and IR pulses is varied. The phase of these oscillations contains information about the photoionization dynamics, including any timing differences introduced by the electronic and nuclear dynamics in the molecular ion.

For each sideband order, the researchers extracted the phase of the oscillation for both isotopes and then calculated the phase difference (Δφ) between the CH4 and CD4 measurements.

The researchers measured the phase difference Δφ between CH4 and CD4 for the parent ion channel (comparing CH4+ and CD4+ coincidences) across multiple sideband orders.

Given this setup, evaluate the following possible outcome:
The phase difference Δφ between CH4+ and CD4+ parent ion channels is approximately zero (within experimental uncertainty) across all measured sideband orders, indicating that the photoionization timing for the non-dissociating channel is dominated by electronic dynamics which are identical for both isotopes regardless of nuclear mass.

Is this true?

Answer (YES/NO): YES